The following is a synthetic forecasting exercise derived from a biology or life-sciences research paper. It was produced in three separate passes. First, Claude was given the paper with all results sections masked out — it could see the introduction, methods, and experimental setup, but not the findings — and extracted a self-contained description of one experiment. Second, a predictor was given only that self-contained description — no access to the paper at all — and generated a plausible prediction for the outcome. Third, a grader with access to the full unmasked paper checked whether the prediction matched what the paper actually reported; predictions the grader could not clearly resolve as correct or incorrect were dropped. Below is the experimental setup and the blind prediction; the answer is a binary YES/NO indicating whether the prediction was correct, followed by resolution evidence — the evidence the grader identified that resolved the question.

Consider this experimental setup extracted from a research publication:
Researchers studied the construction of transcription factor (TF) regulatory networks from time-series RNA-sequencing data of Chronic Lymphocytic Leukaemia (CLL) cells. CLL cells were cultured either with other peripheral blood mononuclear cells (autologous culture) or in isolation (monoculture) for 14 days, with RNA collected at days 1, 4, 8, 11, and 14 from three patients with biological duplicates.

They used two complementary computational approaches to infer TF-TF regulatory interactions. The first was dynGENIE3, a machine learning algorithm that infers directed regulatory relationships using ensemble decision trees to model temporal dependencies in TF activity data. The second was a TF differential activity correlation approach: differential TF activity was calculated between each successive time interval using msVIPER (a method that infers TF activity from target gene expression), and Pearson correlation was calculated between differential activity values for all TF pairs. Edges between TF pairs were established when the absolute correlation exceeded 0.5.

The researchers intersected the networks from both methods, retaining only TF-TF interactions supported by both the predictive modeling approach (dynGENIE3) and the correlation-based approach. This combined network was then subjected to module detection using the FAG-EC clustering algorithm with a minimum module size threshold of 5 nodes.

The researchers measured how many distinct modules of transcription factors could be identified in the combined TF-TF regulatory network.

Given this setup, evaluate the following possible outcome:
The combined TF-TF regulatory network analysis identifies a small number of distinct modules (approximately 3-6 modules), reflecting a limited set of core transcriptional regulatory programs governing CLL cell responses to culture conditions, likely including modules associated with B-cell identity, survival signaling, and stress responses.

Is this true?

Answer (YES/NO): NO